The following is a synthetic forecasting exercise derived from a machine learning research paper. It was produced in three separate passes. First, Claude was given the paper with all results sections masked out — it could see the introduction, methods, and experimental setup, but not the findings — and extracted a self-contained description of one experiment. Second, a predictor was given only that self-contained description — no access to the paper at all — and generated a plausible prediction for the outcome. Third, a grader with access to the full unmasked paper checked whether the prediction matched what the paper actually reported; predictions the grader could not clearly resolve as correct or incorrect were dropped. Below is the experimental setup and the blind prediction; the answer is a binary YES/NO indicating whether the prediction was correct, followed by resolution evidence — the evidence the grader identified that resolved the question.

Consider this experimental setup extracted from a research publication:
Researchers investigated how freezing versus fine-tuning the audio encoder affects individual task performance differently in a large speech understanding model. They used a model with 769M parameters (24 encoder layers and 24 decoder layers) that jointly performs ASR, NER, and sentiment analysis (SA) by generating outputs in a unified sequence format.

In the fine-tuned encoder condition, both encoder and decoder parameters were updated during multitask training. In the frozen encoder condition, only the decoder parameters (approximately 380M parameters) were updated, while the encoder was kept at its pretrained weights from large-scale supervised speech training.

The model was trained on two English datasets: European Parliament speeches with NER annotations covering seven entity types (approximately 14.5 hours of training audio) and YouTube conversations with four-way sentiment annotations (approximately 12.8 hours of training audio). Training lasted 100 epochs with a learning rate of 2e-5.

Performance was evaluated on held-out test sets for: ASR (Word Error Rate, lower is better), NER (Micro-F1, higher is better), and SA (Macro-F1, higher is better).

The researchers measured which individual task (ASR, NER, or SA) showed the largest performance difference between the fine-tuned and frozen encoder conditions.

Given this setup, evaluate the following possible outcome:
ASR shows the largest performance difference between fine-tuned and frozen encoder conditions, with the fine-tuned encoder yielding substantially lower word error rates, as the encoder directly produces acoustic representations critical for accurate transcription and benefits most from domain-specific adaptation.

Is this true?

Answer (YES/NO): NO